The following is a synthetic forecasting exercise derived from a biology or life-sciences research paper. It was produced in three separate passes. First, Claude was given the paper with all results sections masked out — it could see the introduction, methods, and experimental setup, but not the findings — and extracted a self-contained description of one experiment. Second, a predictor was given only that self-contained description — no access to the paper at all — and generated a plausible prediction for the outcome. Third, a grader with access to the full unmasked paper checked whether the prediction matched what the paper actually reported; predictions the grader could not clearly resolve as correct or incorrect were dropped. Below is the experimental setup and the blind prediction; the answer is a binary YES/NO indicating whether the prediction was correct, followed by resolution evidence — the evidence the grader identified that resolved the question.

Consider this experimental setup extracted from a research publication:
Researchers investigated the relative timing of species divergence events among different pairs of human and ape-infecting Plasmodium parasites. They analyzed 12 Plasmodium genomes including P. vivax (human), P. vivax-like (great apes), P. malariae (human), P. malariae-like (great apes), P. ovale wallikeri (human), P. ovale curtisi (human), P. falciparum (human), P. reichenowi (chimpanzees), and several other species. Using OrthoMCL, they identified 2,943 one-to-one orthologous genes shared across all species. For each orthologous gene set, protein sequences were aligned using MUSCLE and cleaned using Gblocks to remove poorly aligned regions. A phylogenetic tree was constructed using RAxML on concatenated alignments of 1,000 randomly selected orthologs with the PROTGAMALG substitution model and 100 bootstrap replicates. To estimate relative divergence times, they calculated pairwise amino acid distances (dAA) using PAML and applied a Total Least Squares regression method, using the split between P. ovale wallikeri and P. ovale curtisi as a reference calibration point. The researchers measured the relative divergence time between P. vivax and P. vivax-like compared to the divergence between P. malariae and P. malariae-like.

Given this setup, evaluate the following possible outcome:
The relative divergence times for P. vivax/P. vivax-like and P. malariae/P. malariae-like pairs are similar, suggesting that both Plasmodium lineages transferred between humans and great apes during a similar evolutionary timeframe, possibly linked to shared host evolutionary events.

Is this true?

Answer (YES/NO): NO